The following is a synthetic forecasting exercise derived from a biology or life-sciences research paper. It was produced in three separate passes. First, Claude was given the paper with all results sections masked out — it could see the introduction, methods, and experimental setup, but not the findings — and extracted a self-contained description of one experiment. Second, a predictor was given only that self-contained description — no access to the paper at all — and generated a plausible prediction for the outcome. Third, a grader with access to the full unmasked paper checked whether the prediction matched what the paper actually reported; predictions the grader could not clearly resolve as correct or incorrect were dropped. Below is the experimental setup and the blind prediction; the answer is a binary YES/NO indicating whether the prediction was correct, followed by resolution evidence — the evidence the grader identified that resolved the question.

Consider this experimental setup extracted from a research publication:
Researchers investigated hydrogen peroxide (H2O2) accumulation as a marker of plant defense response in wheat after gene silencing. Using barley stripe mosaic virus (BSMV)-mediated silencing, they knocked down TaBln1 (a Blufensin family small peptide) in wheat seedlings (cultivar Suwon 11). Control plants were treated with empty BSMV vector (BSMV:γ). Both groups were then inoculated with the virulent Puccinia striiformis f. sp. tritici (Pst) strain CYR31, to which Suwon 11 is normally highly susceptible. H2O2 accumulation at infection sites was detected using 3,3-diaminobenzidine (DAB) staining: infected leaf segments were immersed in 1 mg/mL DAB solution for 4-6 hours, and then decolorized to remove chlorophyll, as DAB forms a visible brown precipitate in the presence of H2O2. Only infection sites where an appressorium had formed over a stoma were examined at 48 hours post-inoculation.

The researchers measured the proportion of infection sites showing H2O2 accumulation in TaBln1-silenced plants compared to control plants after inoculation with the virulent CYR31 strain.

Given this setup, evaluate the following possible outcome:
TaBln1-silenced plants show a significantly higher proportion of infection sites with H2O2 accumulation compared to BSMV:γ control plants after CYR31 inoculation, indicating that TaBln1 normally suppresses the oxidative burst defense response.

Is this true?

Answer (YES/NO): YES